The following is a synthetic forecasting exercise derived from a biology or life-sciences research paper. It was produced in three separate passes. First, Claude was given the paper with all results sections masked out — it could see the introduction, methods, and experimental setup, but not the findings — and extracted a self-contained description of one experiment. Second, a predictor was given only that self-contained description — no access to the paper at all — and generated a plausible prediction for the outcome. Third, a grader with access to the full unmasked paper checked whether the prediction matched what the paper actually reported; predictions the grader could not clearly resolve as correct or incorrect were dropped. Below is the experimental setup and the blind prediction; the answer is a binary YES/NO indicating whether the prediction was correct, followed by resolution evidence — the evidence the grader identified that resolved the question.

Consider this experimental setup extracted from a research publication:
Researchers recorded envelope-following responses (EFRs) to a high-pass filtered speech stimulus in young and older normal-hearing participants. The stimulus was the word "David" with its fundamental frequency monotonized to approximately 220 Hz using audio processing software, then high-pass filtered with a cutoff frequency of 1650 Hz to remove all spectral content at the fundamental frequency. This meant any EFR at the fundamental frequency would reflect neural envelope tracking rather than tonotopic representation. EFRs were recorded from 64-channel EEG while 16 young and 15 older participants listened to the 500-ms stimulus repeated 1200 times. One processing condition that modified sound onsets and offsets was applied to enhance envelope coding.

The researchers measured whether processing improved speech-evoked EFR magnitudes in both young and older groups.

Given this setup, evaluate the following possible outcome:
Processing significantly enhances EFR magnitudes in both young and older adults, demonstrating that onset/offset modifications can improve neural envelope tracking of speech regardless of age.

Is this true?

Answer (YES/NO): YES